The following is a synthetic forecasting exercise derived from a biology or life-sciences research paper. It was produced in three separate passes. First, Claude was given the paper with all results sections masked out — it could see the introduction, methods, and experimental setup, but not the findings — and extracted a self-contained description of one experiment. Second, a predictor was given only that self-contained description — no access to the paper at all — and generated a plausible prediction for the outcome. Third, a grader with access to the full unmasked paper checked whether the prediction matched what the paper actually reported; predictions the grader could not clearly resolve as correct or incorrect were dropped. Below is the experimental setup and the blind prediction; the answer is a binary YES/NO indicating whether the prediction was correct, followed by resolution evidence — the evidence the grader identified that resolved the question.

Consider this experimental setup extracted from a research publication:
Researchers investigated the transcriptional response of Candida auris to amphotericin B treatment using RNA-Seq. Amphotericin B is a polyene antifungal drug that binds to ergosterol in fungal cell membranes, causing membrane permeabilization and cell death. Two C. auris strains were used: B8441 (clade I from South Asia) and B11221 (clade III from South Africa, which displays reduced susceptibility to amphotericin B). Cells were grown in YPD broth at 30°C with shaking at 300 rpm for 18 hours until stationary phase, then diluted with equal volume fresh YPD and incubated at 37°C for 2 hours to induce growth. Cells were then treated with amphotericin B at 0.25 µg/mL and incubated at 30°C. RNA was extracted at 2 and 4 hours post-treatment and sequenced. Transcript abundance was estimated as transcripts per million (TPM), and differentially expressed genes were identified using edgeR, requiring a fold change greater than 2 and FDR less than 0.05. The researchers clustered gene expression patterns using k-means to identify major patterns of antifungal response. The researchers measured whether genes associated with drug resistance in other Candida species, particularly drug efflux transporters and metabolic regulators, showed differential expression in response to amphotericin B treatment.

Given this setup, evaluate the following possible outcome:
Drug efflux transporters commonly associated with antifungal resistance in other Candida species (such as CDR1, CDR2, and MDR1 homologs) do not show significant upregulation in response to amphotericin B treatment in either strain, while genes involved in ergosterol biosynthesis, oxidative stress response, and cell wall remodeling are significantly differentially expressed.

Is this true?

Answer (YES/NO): NO